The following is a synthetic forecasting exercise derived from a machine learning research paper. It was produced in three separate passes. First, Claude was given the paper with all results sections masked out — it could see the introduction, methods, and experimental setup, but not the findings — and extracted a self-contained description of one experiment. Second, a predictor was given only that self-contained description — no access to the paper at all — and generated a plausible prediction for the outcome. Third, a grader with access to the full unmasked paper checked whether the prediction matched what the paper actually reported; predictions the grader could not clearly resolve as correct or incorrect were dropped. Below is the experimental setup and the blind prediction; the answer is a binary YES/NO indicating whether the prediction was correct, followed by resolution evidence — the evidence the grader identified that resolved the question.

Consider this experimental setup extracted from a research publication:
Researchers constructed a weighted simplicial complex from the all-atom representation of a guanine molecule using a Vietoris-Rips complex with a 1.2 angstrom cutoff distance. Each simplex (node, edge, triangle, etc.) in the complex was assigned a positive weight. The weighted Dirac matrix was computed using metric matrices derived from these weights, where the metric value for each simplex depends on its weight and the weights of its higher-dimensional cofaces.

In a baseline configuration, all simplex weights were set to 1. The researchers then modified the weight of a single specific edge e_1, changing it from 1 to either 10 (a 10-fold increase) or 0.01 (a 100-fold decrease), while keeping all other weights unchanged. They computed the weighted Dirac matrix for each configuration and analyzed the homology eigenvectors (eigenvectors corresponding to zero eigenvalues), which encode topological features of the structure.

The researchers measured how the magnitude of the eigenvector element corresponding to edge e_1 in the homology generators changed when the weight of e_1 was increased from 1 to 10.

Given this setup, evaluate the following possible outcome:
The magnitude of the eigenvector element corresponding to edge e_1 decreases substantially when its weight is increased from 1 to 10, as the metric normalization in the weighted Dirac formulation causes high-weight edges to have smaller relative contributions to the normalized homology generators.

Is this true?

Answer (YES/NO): YES